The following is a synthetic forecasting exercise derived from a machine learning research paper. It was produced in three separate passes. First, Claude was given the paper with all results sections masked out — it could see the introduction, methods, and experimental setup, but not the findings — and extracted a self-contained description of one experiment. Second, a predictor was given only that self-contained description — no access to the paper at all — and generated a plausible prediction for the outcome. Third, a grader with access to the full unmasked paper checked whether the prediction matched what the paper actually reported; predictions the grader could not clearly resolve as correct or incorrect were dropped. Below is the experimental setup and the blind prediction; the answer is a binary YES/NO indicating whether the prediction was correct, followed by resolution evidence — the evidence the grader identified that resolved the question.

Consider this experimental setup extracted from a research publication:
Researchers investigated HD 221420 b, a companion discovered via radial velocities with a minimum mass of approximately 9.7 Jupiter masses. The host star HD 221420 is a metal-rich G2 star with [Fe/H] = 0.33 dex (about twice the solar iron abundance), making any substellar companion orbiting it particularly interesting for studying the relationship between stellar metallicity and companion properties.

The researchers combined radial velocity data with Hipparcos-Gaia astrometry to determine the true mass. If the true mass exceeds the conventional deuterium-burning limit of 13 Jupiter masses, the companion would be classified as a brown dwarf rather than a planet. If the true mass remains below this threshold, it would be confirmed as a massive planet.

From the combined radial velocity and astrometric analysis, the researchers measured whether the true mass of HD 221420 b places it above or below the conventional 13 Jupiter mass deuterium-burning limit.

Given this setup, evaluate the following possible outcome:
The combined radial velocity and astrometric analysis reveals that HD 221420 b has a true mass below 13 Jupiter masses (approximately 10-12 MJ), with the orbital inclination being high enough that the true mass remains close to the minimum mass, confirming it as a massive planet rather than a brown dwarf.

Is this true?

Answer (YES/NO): NO